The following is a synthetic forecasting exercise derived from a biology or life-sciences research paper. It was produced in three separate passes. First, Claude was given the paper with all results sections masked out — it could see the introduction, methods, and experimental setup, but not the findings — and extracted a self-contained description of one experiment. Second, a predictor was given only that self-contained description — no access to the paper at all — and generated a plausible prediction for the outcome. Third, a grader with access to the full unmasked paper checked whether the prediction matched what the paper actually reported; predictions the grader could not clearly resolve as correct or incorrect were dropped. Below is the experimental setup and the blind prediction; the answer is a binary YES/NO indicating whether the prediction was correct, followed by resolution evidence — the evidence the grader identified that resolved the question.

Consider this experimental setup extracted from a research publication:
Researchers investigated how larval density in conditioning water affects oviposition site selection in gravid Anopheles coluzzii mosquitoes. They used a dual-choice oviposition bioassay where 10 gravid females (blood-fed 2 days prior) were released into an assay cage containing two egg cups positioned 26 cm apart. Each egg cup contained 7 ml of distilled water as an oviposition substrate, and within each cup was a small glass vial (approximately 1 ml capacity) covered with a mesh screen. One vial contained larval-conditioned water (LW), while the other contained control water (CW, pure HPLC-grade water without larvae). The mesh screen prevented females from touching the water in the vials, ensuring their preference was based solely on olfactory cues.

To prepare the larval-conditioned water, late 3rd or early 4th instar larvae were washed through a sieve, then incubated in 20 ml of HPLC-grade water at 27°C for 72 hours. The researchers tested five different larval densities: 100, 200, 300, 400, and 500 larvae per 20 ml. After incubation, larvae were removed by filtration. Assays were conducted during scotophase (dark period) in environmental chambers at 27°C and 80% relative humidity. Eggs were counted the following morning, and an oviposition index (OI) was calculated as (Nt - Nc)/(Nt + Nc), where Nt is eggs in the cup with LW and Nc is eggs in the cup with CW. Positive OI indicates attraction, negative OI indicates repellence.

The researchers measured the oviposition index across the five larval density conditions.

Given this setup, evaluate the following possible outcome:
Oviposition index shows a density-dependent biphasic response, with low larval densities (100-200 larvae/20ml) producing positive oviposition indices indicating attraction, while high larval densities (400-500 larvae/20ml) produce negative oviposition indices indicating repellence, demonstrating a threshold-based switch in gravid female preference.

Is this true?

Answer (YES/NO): NO